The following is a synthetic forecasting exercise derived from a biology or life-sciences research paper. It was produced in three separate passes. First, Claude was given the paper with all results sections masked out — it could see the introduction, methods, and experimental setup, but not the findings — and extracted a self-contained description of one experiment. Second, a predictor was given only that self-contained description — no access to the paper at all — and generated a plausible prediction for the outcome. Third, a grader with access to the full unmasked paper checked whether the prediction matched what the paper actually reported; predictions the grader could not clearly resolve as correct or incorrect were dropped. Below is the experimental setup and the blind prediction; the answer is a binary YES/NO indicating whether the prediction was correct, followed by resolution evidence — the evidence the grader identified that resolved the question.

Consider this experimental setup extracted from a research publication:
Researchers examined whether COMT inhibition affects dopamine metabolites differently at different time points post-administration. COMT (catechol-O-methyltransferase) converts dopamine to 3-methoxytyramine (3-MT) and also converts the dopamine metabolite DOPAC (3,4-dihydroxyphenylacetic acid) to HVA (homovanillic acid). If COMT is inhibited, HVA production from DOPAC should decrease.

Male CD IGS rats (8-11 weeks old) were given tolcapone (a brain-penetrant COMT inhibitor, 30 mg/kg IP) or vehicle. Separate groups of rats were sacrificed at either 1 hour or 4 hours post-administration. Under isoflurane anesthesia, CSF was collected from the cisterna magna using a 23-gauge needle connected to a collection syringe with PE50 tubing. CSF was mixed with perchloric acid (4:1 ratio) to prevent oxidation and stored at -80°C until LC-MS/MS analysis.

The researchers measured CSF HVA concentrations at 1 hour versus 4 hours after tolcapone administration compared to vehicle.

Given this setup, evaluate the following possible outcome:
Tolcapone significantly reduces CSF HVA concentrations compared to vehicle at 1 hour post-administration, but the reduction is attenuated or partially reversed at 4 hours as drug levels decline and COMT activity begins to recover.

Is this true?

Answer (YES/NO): NO